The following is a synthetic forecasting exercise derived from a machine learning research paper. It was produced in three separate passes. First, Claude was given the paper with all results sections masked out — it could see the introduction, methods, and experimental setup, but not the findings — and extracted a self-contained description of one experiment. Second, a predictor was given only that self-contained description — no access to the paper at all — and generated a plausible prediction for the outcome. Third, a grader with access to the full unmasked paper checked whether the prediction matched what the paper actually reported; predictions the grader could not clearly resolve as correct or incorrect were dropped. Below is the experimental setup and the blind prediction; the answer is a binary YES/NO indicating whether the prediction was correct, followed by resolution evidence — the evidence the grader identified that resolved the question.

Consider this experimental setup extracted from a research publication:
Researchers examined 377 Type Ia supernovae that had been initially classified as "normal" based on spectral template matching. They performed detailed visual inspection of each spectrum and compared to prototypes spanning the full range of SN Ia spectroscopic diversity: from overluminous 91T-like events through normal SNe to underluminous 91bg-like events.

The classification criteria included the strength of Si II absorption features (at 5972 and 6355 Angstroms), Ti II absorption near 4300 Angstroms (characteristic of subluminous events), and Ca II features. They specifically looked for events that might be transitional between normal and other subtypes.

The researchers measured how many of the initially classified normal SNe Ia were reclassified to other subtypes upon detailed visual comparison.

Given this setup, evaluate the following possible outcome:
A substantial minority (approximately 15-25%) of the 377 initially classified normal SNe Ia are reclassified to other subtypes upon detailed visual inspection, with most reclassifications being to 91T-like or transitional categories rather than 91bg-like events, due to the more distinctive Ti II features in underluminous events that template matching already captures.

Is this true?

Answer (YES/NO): NO